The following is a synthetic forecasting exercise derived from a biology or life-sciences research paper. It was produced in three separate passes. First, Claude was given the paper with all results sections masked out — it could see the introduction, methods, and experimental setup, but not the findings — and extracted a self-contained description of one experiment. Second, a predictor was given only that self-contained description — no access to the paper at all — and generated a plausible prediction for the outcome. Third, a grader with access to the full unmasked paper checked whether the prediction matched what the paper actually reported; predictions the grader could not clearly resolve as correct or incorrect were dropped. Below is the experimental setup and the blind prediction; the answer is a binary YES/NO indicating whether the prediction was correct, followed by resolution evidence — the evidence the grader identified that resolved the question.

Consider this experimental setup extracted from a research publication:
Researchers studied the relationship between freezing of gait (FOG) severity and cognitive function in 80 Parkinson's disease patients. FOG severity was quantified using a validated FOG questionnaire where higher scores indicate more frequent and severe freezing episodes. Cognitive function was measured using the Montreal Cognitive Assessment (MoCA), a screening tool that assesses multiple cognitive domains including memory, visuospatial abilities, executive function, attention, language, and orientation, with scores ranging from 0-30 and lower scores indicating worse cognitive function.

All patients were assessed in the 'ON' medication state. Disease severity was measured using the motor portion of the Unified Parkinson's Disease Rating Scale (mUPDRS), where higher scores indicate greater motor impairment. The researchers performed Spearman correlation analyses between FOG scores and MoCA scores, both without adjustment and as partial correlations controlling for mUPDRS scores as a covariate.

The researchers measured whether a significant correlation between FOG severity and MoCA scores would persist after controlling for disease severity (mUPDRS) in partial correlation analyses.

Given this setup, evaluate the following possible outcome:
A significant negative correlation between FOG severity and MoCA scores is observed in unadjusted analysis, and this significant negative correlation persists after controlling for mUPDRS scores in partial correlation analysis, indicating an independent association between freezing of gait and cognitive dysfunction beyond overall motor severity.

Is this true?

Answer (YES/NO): NO